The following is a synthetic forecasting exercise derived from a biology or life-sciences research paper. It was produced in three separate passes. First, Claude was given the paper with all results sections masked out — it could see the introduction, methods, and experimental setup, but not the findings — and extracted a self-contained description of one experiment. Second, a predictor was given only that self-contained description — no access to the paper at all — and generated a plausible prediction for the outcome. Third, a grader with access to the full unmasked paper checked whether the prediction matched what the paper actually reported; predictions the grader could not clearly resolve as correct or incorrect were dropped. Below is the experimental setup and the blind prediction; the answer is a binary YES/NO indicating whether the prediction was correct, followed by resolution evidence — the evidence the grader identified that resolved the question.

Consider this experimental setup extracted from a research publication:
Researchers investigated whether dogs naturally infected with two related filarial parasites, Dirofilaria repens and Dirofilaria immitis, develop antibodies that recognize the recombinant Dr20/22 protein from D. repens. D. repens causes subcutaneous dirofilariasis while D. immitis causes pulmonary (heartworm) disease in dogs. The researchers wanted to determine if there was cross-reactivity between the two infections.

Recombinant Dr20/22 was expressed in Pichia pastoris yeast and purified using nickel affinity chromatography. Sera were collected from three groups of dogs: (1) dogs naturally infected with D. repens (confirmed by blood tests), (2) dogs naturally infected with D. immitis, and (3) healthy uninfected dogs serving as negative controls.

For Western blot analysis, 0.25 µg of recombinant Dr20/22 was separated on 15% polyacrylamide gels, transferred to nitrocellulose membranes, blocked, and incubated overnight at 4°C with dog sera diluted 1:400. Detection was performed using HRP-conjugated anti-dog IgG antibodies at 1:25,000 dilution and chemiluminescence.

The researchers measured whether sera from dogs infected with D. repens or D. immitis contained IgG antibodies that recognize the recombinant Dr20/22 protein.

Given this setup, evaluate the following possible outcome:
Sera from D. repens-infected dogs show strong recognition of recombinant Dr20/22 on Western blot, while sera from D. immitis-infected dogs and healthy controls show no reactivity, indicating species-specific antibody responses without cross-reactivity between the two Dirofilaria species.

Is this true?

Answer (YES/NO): YES